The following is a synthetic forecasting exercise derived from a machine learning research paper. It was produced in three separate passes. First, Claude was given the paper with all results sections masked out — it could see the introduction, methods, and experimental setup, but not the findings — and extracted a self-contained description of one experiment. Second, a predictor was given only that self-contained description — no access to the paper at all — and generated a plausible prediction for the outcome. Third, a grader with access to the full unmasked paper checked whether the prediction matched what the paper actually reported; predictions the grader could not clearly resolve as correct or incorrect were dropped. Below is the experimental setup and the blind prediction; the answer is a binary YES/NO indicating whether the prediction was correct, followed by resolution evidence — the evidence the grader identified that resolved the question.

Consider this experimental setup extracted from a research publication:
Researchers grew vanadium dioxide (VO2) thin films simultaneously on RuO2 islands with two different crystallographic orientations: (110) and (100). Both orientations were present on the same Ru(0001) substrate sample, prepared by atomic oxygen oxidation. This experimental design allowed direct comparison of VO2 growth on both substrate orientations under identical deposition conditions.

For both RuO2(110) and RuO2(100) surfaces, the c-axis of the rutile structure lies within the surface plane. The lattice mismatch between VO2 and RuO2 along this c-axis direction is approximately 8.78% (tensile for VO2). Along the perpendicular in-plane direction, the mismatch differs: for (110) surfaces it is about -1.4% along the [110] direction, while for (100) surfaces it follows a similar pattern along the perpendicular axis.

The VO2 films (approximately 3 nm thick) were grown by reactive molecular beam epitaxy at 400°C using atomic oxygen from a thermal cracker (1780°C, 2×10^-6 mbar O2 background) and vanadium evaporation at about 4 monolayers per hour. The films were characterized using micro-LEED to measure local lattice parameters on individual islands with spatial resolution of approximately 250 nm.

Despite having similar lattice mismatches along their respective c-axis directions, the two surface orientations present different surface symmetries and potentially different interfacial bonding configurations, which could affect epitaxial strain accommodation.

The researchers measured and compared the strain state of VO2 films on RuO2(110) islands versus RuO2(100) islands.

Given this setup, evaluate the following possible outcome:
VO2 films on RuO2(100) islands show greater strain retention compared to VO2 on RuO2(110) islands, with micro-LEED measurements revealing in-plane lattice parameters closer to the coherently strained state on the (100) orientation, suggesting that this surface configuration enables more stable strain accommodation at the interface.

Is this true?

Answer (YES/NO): NO